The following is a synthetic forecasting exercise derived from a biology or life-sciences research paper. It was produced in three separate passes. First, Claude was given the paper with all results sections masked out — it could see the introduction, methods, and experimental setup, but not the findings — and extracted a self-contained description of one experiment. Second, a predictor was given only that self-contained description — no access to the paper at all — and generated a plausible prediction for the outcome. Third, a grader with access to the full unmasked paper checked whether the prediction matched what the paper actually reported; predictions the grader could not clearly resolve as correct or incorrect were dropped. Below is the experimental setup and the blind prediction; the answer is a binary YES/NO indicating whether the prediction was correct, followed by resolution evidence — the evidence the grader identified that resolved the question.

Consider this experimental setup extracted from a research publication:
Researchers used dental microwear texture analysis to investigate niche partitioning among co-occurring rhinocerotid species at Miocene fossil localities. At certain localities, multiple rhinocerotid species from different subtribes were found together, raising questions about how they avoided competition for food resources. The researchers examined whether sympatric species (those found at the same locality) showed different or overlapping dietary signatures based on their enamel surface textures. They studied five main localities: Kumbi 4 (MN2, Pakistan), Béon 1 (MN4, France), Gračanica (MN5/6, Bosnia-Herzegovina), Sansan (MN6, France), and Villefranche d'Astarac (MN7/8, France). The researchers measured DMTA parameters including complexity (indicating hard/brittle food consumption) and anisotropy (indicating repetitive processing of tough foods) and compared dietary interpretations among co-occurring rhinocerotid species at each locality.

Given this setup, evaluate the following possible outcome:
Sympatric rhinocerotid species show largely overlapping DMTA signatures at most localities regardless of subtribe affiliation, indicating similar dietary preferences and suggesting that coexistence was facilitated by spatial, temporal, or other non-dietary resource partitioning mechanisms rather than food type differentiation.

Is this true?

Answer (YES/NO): NO